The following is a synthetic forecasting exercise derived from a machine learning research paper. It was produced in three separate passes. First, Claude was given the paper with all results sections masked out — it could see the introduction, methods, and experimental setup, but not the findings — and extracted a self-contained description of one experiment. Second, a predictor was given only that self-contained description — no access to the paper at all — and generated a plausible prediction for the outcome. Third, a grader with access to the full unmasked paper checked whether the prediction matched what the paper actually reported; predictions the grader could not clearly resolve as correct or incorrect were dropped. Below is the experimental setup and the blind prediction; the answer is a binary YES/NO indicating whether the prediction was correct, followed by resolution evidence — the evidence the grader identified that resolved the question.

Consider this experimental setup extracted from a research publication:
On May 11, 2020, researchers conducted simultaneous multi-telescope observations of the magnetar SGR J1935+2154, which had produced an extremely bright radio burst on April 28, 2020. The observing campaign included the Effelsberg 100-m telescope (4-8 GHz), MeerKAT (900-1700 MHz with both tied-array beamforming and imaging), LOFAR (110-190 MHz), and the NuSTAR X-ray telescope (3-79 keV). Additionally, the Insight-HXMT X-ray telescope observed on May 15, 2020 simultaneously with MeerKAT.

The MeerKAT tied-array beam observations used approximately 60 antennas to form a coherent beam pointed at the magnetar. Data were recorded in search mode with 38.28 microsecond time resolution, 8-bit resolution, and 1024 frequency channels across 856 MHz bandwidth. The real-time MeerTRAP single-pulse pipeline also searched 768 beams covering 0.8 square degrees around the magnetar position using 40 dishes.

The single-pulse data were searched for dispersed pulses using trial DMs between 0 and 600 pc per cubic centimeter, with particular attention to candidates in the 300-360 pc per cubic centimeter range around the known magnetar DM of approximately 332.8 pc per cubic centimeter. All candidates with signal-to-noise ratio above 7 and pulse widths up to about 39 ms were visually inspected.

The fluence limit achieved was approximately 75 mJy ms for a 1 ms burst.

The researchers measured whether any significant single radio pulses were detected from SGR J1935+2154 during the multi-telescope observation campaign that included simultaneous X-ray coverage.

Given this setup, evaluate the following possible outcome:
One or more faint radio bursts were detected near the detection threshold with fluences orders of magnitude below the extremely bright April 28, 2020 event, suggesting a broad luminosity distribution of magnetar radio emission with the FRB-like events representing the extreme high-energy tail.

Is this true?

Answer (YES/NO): NO